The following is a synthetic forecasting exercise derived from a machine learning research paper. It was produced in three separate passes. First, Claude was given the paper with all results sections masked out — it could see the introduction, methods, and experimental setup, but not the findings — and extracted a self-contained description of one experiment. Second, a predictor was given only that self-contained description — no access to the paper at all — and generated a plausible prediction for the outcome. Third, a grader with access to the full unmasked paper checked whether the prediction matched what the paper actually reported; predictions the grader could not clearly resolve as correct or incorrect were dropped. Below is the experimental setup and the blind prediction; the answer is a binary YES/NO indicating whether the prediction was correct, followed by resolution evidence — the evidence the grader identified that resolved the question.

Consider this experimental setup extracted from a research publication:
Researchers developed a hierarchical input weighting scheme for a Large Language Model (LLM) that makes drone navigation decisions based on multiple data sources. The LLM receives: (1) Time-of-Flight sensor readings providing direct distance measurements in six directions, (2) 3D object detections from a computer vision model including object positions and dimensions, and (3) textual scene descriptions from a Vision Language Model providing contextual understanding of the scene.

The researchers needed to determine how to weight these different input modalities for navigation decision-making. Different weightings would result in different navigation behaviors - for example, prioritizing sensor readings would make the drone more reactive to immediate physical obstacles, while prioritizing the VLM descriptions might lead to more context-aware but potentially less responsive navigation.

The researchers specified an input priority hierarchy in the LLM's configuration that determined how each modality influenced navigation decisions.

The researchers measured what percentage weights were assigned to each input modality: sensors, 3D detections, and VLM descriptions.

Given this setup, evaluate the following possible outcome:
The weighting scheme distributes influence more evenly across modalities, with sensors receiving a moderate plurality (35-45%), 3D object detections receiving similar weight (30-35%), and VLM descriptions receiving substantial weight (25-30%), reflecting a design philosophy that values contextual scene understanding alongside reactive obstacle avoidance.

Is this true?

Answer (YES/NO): NO